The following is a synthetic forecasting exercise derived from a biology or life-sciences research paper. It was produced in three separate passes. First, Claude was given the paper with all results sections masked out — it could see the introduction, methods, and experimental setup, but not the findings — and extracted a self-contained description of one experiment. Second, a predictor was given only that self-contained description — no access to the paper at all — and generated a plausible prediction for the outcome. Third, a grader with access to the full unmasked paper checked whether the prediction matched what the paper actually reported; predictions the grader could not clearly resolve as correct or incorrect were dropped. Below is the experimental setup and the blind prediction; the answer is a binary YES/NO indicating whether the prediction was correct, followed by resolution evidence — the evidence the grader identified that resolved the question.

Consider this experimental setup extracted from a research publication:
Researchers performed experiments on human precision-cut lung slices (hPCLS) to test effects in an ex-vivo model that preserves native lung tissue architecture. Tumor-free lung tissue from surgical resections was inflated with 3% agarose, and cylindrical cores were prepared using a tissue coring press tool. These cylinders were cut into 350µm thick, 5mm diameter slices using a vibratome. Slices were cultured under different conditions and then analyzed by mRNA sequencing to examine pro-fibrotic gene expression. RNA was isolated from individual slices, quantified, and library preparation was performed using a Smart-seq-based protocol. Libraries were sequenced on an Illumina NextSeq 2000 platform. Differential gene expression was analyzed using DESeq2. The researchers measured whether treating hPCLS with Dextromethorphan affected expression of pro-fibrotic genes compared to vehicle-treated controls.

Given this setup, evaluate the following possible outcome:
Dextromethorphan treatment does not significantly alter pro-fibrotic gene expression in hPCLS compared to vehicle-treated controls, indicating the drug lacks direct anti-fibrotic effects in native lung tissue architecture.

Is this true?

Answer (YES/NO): NO